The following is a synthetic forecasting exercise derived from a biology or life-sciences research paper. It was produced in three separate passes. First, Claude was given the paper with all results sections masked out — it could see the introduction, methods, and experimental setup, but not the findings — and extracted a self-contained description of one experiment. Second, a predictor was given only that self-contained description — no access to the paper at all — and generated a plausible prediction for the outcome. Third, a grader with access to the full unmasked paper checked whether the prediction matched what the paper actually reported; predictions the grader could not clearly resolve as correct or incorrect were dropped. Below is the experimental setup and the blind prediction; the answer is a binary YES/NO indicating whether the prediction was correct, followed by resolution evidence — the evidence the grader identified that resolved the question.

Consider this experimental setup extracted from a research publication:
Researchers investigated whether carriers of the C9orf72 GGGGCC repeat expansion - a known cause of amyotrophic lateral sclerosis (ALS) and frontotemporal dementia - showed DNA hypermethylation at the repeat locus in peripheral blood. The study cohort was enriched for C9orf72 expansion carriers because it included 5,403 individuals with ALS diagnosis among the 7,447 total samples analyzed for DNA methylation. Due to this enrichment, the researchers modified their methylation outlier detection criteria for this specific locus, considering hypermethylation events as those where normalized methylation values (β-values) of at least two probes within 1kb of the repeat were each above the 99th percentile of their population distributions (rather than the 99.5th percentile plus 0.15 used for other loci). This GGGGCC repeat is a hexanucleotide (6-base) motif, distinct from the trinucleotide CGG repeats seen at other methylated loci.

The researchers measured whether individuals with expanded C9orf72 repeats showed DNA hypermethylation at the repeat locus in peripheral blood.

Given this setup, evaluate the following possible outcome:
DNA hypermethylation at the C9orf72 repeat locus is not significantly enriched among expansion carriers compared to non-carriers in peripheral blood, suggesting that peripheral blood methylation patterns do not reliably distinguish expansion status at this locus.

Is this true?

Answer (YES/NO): NO